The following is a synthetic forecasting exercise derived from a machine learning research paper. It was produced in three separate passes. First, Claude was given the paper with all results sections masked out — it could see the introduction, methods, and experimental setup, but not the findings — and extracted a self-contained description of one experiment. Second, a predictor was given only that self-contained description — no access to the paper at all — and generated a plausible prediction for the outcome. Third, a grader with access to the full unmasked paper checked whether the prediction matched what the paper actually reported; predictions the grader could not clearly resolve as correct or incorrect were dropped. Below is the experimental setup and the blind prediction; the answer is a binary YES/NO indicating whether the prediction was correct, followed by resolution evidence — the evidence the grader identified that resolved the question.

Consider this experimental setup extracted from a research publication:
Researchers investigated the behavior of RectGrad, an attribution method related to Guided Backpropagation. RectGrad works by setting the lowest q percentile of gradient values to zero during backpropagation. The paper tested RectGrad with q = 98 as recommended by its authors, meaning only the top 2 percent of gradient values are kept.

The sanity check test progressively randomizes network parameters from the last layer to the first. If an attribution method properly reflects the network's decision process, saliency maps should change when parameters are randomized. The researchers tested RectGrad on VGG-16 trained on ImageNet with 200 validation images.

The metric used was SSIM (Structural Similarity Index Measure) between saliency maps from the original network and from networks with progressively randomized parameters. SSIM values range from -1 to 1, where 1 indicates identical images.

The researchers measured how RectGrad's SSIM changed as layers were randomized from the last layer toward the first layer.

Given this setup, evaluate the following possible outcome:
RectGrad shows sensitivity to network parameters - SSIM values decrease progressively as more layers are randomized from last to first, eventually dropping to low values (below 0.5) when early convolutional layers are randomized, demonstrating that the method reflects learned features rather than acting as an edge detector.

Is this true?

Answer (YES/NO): NO